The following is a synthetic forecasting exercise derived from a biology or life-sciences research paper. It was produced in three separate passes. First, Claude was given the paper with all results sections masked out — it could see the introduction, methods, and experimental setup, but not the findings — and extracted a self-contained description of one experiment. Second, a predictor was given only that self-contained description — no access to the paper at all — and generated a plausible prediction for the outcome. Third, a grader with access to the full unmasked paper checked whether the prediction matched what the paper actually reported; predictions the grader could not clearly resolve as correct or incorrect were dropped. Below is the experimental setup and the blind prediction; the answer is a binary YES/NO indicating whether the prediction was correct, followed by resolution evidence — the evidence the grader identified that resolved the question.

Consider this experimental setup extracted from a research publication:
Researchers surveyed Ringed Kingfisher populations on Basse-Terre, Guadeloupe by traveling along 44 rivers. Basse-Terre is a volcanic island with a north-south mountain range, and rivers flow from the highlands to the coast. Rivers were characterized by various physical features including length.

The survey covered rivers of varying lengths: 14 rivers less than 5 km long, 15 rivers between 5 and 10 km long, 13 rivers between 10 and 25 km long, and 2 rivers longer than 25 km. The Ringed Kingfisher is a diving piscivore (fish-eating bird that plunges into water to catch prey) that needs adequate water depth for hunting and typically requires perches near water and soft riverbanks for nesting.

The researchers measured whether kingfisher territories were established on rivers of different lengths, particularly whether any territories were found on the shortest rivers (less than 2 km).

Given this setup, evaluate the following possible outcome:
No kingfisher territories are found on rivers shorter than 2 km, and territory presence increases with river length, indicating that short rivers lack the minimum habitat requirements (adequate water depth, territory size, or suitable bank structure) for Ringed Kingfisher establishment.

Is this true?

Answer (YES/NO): YES